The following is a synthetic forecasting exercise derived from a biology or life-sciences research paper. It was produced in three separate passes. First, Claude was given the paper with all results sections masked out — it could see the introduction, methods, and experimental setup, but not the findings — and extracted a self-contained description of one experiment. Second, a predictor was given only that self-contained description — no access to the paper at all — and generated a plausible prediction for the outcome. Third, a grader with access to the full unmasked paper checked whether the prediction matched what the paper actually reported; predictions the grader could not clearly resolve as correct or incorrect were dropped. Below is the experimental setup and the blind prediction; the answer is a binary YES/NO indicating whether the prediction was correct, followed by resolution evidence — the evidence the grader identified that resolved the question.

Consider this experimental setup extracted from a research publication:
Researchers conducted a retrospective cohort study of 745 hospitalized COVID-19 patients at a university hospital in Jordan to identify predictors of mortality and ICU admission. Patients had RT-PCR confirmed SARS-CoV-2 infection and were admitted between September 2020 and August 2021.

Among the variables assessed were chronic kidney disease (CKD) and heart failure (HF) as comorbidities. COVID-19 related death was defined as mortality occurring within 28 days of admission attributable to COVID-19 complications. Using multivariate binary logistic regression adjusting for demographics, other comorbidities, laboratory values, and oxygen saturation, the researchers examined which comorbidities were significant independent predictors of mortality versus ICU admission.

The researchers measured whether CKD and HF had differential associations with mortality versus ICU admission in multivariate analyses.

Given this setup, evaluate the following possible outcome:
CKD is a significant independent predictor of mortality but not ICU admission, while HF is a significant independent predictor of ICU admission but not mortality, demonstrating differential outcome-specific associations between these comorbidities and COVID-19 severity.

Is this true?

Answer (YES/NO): YES